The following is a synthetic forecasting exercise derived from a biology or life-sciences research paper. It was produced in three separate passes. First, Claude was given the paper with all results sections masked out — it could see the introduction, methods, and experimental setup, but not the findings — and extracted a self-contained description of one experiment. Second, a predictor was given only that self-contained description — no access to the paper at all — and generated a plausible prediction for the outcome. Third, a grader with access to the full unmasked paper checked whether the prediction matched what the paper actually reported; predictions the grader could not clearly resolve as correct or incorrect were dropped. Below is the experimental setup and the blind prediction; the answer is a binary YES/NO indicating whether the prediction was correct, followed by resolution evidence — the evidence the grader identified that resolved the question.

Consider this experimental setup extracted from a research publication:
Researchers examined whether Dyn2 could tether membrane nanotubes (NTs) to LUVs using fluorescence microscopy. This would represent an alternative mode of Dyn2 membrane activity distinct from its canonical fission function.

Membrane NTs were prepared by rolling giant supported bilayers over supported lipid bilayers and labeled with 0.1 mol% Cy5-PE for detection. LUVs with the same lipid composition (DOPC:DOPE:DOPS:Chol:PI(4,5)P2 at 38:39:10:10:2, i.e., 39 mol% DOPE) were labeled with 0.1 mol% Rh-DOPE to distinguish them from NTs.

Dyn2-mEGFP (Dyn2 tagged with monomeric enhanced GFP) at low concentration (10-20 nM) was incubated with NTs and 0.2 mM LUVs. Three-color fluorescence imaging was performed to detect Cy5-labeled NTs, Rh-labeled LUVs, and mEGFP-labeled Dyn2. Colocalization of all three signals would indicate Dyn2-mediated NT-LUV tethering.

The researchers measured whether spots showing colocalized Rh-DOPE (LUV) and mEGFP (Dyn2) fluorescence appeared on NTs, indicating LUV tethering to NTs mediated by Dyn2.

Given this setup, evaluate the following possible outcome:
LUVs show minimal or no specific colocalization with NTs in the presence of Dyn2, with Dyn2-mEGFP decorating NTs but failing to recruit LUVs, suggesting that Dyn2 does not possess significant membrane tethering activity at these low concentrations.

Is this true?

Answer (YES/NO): NO